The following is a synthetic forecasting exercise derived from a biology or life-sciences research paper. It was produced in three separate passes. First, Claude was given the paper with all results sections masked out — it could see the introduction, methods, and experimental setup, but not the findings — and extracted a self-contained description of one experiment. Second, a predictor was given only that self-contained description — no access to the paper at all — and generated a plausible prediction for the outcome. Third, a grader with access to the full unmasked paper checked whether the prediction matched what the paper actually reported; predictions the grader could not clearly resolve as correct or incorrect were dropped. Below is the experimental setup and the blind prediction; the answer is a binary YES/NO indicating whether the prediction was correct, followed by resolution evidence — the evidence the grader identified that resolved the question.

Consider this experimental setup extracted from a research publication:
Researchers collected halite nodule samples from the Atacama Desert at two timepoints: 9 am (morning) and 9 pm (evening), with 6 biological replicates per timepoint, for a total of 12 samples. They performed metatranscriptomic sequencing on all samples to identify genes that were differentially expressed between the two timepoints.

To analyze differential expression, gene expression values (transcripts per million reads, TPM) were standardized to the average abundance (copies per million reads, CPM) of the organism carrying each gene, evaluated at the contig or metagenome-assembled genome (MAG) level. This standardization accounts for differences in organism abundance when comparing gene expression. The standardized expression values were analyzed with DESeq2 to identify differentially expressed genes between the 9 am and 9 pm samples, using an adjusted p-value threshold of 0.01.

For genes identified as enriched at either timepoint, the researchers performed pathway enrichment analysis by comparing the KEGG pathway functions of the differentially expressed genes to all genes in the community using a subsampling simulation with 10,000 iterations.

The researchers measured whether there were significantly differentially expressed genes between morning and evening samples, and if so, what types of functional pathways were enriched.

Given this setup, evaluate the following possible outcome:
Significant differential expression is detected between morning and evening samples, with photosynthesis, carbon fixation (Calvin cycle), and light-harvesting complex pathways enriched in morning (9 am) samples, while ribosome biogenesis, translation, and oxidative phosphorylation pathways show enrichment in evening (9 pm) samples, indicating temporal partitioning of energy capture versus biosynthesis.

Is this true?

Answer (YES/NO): NO